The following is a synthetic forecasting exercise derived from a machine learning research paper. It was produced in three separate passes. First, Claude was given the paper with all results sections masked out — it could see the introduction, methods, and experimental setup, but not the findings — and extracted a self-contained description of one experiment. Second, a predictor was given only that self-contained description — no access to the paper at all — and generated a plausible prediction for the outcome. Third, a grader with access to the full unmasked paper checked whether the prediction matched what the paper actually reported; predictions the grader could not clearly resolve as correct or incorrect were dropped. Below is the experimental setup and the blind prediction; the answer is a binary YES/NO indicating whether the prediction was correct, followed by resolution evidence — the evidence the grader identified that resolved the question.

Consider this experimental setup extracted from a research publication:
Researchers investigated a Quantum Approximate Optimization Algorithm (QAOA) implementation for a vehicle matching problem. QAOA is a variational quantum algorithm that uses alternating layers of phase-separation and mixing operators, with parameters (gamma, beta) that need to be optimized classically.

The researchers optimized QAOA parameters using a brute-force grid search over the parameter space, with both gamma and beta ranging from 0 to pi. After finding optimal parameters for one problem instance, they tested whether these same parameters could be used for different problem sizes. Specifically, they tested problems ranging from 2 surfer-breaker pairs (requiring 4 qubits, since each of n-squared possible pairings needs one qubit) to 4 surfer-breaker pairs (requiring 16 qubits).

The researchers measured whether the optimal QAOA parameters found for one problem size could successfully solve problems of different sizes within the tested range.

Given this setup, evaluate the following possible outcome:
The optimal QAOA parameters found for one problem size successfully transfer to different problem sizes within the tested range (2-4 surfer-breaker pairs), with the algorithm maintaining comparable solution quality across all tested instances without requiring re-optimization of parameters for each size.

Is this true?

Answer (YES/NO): YES